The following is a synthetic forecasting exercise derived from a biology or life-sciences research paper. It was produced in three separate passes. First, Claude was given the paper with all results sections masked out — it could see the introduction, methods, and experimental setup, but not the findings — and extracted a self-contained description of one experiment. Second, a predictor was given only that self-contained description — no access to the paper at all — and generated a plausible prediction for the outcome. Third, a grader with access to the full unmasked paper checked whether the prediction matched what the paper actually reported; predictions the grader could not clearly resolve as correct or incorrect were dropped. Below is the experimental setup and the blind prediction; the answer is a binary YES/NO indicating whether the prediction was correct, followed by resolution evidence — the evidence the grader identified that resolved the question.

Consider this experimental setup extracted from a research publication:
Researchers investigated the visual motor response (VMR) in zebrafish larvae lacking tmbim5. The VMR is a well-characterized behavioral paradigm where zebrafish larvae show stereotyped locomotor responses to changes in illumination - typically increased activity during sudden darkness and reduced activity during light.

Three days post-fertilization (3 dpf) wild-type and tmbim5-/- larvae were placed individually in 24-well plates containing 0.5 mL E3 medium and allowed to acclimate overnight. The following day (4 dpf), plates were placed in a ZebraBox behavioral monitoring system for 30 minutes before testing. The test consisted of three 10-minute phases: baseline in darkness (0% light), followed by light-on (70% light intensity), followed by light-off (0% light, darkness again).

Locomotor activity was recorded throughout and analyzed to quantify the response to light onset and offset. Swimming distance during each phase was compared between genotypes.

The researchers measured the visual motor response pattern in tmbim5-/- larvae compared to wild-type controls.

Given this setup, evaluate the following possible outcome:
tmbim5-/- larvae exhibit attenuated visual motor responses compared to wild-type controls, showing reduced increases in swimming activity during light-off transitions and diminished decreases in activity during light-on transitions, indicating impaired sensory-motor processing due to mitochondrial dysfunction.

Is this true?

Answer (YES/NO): NO